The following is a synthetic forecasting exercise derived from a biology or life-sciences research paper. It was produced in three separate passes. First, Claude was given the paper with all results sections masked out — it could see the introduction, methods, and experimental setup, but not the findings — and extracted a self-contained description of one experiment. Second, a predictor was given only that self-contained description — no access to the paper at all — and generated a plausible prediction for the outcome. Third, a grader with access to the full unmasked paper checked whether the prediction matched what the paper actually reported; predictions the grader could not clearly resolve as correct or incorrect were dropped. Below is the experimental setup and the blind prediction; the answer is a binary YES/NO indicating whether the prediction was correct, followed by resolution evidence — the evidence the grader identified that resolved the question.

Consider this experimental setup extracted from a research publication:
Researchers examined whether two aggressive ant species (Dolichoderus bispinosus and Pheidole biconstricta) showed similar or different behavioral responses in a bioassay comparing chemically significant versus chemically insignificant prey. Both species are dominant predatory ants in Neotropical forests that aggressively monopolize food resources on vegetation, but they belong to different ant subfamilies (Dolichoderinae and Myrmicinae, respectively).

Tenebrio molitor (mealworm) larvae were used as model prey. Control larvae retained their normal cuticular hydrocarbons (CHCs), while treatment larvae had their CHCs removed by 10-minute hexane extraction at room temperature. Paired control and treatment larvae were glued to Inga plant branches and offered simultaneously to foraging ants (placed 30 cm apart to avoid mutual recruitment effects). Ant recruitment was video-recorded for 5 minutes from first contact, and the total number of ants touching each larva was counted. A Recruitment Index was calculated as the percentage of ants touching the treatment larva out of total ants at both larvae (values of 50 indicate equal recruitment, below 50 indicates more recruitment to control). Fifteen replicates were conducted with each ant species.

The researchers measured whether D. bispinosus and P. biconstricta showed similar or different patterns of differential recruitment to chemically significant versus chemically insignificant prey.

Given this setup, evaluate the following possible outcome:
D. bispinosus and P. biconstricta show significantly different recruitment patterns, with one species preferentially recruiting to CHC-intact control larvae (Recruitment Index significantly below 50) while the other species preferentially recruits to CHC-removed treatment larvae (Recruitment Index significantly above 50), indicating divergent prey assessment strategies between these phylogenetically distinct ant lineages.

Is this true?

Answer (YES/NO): NO